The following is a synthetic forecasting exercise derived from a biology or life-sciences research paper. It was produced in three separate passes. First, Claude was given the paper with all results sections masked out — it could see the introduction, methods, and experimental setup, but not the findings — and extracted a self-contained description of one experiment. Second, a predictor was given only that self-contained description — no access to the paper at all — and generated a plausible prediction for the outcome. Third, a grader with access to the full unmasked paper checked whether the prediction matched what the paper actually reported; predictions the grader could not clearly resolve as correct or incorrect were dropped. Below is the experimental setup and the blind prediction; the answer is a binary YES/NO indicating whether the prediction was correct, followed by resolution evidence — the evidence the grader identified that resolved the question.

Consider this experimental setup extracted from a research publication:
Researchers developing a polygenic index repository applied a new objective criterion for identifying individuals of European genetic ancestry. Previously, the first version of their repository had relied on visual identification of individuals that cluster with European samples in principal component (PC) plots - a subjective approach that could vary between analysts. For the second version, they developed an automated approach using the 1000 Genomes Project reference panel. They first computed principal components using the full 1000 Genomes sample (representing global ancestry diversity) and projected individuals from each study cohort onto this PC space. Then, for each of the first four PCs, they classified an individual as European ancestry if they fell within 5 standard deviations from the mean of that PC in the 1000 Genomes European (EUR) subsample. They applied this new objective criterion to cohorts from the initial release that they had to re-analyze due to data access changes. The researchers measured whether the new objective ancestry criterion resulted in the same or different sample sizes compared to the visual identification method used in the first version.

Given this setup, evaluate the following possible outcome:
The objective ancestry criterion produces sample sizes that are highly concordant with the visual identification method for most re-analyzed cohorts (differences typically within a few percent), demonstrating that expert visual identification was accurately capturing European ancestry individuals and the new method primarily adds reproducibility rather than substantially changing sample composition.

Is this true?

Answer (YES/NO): NO